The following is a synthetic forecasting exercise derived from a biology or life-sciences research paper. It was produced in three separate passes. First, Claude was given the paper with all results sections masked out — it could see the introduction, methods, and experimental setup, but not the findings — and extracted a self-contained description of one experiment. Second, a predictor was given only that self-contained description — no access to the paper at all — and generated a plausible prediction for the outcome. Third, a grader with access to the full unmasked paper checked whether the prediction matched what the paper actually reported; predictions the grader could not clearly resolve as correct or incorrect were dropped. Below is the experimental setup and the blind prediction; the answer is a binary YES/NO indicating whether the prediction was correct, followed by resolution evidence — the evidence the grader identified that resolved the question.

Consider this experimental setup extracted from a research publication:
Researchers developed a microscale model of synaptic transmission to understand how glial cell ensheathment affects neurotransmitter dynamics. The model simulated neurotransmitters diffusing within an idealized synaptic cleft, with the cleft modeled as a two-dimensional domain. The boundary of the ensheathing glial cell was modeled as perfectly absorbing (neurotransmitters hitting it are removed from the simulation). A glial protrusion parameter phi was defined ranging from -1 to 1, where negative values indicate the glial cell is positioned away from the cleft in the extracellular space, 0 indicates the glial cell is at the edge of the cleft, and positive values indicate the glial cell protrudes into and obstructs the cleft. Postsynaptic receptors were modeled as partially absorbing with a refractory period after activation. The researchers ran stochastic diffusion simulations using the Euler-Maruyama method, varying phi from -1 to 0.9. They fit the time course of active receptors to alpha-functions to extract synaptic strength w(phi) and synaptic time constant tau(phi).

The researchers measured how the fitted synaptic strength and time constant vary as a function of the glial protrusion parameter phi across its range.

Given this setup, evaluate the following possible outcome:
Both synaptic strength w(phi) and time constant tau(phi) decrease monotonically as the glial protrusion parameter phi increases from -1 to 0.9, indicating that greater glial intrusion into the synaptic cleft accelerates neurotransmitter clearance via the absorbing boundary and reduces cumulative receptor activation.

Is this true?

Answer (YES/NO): NO